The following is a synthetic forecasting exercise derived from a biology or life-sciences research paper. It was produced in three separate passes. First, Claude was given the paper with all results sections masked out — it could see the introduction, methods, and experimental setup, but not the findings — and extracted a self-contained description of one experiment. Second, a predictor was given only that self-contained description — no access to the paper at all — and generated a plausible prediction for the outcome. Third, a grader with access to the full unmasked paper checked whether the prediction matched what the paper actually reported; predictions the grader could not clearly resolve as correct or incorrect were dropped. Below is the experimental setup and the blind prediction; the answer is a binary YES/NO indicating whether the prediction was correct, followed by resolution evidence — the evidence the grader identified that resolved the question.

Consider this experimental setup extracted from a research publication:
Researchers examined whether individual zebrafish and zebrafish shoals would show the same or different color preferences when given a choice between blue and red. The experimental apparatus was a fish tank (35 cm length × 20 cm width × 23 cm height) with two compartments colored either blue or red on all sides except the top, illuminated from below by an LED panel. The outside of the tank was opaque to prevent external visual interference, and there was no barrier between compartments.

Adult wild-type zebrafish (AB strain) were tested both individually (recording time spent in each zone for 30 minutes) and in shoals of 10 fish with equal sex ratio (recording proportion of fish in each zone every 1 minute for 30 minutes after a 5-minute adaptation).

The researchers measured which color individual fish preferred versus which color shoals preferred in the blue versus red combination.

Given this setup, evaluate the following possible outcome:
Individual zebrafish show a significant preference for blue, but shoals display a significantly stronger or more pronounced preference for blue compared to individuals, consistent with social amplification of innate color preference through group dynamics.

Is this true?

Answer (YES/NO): NO